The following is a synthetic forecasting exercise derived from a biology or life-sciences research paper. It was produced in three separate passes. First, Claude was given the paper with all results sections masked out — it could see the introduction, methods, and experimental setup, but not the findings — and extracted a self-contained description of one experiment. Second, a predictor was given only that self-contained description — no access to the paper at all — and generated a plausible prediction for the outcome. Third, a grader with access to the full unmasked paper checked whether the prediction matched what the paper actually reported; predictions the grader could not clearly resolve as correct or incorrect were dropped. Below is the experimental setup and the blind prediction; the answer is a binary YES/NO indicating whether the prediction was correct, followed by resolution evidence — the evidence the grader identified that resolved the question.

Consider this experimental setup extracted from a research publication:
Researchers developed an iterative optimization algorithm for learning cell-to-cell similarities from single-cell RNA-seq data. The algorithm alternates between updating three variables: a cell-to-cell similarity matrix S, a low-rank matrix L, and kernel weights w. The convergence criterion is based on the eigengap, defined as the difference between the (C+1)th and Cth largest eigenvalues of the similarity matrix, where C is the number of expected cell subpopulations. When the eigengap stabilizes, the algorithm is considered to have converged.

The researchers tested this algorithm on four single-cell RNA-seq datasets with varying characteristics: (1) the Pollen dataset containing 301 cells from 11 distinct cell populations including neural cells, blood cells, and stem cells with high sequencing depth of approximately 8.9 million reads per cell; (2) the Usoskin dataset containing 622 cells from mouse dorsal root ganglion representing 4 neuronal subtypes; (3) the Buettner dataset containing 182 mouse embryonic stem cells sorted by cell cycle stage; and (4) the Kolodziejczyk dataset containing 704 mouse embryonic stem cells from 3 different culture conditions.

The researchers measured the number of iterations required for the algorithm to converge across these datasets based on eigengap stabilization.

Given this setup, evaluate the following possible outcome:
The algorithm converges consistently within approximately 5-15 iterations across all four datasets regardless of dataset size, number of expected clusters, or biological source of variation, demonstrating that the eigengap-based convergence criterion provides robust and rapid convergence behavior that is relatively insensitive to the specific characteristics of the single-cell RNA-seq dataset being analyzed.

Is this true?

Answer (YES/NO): YES